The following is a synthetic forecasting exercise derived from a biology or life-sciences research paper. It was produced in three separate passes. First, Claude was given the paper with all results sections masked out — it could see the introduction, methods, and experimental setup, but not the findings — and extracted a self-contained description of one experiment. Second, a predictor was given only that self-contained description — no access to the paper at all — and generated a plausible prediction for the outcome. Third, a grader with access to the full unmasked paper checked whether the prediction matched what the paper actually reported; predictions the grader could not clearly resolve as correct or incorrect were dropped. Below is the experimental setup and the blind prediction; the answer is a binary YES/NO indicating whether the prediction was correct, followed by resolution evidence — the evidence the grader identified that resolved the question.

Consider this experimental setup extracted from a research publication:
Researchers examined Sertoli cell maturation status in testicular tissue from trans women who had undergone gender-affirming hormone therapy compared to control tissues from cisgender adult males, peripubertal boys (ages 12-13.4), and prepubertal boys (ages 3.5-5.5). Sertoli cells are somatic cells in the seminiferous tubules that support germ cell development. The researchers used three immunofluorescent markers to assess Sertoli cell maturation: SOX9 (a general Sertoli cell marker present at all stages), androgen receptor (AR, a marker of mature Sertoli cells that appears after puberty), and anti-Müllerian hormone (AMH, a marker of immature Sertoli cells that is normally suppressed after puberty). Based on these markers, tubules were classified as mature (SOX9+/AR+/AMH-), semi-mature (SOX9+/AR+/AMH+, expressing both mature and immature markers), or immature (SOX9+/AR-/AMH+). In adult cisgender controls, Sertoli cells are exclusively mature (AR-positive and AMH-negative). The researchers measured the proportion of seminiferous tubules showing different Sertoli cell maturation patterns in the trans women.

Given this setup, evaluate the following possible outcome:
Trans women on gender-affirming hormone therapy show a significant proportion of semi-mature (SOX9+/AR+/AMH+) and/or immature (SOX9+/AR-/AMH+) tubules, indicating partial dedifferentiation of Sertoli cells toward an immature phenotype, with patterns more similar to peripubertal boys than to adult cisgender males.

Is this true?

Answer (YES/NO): YES